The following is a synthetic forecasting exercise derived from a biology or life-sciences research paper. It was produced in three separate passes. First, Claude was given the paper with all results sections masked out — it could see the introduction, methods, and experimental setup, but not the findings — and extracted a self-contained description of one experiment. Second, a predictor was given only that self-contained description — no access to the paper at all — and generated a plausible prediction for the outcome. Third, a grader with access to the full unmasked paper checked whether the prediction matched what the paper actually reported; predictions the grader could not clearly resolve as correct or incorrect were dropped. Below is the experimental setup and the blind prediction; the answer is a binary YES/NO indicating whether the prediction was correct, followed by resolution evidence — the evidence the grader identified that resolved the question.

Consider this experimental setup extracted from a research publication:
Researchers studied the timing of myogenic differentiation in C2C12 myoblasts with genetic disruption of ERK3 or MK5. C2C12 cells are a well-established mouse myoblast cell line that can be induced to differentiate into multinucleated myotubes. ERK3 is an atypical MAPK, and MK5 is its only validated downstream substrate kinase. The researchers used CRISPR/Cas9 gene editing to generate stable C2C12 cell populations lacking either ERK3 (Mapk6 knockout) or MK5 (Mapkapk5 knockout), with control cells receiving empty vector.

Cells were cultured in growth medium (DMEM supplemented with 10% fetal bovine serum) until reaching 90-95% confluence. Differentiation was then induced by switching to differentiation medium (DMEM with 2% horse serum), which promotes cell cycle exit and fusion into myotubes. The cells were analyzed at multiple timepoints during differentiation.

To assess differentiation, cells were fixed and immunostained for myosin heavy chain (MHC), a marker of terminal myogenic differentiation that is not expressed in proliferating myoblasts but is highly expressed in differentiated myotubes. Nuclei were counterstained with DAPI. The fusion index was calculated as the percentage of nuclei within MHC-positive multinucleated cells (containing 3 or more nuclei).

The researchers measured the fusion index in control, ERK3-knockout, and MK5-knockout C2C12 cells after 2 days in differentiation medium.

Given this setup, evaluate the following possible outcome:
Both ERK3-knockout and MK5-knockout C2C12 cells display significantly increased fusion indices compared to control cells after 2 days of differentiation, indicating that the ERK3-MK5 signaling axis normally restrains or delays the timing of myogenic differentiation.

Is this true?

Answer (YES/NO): YES